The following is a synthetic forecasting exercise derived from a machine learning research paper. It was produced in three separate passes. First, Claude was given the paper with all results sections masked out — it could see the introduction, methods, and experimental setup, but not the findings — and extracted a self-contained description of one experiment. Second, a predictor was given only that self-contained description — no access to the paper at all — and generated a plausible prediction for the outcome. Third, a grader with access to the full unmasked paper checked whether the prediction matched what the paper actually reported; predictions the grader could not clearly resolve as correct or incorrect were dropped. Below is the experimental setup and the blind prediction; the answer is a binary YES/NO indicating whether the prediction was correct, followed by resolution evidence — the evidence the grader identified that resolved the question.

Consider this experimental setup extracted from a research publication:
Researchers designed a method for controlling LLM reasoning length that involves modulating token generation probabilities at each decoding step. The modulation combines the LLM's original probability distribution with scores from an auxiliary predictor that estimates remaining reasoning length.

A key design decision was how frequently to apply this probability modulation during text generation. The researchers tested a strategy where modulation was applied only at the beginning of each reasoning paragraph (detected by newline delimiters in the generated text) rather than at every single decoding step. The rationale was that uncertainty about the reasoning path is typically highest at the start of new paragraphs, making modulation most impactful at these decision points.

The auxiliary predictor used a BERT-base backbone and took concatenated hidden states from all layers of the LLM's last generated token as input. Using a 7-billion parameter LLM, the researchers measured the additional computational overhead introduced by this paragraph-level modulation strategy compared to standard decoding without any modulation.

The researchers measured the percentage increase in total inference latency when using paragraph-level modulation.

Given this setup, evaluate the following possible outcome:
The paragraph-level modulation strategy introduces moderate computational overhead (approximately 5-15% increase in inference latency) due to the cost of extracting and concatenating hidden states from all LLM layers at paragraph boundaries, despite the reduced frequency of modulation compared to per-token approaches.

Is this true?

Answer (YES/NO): NO